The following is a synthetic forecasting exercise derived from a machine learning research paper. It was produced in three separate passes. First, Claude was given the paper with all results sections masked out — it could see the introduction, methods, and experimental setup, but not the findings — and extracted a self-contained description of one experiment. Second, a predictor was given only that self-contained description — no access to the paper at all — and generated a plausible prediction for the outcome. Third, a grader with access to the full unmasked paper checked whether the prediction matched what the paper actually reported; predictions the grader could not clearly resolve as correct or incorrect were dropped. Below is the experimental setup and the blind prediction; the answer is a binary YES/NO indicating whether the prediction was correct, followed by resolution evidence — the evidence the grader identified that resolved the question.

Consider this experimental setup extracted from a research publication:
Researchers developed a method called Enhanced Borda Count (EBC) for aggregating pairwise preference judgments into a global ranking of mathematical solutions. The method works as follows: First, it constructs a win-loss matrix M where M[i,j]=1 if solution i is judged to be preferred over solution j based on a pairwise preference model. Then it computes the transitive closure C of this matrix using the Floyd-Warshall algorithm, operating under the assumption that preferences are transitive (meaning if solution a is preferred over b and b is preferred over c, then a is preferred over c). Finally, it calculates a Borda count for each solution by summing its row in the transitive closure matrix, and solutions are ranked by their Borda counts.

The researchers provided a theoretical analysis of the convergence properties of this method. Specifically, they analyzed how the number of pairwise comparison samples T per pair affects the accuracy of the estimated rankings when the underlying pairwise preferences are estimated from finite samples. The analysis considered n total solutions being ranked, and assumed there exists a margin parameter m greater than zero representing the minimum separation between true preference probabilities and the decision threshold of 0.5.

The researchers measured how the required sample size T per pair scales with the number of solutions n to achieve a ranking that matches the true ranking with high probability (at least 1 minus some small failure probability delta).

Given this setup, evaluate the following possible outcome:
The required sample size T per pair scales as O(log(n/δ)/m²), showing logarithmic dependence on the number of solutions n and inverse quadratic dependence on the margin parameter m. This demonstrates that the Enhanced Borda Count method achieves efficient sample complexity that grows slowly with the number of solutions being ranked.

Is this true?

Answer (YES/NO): YES